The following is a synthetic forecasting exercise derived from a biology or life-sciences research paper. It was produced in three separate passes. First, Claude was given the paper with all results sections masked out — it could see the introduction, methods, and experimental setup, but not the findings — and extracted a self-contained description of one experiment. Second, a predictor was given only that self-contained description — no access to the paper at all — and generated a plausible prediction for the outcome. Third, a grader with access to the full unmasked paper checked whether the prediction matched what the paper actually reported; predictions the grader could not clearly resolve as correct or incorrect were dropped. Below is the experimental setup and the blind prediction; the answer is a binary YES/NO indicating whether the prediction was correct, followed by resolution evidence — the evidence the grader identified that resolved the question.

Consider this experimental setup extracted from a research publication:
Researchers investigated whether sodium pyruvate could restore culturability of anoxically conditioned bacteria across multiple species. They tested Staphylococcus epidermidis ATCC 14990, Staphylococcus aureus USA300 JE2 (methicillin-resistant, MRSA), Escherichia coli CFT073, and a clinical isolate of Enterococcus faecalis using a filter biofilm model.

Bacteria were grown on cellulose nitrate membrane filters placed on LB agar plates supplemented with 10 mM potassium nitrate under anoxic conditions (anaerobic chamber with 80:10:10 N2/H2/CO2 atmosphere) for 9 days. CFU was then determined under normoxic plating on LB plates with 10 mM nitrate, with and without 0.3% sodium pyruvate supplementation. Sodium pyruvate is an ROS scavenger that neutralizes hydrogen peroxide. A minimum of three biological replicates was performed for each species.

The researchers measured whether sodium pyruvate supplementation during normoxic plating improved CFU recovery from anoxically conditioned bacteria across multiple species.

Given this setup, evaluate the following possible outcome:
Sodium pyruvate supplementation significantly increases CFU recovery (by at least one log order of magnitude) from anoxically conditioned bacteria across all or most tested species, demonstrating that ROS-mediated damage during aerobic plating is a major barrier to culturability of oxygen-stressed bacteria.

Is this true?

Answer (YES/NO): NO